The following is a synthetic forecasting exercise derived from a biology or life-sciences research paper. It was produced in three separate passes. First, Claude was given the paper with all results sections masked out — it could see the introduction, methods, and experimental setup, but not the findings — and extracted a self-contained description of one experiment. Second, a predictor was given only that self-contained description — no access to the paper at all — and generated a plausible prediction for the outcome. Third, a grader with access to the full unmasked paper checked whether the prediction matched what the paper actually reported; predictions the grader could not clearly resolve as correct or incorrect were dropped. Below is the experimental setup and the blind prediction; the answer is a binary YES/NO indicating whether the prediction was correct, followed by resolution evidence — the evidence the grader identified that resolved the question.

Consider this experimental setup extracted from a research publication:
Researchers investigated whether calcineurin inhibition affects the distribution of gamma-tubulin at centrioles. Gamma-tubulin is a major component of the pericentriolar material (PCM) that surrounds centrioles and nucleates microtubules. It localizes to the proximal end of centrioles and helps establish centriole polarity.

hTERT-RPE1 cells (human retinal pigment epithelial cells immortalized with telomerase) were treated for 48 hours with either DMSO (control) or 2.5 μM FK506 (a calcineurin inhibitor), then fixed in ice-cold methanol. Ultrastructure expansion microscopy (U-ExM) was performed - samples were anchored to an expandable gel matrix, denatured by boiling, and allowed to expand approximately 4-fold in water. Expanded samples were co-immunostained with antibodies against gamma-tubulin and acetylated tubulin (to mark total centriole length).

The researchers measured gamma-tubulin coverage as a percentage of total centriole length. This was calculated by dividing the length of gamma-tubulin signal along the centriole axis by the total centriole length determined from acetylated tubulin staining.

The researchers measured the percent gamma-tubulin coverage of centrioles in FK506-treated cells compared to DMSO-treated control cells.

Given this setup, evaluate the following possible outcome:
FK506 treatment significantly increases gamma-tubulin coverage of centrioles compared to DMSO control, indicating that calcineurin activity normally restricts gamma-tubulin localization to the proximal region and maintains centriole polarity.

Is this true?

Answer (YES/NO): NO